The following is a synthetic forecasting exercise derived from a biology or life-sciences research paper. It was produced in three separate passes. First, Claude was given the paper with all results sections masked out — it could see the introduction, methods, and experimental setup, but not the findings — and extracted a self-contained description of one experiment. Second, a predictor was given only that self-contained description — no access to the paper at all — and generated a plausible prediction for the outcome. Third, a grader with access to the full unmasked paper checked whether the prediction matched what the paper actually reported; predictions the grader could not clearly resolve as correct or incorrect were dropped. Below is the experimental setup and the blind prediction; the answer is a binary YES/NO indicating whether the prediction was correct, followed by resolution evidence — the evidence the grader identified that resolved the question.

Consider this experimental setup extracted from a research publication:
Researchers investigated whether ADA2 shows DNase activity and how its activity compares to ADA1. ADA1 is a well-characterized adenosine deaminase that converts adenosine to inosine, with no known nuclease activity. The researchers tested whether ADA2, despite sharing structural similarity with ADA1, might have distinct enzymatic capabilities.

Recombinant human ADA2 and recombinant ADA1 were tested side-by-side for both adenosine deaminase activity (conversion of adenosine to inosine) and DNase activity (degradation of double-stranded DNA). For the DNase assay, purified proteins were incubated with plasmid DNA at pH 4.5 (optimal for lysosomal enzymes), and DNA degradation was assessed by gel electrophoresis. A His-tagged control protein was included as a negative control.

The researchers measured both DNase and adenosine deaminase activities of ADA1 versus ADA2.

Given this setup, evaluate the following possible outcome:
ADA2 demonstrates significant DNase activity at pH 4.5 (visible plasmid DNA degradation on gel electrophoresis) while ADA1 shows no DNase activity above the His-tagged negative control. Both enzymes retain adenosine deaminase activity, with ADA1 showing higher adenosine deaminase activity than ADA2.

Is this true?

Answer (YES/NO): YES